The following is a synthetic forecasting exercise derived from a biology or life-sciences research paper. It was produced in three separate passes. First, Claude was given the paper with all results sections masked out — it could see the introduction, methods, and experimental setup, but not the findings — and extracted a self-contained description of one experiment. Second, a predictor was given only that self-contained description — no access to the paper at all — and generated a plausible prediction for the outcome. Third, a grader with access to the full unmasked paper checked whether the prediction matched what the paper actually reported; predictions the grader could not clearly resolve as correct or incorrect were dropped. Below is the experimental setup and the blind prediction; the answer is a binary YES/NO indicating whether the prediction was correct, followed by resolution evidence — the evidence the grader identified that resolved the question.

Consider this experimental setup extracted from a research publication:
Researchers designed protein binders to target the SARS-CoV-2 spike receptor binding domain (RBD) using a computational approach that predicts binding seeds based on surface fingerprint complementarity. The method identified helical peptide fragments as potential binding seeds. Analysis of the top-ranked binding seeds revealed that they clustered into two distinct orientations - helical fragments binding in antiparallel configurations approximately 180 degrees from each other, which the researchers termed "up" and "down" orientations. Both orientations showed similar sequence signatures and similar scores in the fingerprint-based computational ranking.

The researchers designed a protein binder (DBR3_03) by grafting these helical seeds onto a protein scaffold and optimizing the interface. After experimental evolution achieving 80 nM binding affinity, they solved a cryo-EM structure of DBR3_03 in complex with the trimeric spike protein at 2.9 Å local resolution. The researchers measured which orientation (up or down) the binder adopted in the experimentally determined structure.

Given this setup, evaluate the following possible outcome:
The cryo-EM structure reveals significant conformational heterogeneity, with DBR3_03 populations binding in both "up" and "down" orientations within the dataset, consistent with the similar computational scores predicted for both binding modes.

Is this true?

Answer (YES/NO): NO